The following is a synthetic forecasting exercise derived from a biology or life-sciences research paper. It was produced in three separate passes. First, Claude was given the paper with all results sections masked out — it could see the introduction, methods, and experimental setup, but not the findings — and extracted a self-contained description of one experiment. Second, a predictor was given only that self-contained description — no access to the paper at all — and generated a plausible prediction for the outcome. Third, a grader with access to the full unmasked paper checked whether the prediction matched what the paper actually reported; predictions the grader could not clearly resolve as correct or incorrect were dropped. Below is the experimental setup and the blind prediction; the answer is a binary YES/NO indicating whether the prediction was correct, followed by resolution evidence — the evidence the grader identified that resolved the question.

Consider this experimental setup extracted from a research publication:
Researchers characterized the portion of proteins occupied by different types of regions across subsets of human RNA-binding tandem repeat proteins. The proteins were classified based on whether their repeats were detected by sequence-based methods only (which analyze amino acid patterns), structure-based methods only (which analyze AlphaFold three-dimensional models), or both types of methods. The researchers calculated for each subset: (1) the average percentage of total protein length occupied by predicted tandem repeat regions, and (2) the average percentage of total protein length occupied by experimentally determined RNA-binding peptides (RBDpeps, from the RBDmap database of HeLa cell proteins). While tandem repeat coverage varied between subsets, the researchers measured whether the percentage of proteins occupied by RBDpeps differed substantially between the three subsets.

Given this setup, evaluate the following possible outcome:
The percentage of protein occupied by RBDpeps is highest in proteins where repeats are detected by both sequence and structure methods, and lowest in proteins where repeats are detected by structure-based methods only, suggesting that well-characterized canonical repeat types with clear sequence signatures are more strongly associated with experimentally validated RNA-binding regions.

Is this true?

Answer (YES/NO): NO